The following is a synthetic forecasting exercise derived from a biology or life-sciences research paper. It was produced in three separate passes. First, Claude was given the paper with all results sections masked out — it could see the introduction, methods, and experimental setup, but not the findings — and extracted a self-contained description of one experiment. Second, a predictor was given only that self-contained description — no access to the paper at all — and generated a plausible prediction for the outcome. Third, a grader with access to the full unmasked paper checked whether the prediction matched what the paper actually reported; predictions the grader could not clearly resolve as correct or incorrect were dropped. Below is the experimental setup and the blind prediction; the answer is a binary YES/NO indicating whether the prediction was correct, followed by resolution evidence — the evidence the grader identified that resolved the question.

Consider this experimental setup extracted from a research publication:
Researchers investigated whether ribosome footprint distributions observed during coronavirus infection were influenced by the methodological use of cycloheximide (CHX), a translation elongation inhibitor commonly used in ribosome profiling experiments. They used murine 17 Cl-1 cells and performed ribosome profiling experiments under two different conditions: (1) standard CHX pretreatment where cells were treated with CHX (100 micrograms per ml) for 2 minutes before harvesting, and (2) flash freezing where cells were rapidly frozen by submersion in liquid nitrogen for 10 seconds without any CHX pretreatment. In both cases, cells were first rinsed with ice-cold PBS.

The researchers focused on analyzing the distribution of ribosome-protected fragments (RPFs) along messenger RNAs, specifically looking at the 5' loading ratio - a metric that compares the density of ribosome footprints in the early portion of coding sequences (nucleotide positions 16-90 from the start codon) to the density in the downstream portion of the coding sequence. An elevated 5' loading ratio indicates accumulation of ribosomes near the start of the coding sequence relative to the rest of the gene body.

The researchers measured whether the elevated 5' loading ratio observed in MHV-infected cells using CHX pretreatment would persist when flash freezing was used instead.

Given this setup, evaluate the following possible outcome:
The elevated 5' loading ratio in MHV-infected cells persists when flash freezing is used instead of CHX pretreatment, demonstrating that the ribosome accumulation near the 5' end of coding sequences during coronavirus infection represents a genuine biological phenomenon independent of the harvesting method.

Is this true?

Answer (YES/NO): NO